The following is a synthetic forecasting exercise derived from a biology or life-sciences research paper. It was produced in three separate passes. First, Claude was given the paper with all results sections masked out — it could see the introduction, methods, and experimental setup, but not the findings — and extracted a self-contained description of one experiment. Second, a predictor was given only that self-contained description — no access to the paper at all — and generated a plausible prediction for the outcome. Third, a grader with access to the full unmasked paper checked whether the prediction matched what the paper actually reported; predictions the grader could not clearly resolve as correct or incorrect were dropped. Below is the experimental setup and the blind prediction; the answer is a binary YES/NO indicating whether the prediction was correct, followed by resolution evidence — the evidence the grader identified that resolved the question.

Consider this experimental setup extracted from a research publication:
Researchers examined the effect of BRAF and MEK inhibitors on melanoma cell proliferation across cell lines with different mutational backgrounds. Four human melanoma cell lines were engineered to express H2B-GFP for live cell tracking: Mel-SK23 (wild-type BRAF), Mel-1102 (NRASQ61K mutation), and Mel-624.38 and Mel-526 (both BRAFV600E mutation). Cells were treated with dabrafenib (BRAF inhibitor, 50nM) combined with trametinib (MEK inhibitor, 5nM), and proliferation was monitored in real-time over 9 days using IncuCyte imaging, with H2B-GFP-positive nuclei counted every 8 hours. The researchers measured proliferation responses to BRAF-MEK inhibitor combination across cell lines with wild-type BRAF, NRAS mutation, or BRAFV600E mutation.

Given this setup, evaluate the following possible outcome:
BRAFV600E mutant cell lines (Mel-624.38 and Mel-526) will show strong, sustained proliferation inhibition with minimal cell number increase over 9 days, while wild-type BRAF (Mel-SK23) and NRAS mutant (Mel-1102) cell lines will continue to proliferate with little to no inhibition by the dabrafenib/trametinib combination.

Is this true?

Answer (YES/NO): NO